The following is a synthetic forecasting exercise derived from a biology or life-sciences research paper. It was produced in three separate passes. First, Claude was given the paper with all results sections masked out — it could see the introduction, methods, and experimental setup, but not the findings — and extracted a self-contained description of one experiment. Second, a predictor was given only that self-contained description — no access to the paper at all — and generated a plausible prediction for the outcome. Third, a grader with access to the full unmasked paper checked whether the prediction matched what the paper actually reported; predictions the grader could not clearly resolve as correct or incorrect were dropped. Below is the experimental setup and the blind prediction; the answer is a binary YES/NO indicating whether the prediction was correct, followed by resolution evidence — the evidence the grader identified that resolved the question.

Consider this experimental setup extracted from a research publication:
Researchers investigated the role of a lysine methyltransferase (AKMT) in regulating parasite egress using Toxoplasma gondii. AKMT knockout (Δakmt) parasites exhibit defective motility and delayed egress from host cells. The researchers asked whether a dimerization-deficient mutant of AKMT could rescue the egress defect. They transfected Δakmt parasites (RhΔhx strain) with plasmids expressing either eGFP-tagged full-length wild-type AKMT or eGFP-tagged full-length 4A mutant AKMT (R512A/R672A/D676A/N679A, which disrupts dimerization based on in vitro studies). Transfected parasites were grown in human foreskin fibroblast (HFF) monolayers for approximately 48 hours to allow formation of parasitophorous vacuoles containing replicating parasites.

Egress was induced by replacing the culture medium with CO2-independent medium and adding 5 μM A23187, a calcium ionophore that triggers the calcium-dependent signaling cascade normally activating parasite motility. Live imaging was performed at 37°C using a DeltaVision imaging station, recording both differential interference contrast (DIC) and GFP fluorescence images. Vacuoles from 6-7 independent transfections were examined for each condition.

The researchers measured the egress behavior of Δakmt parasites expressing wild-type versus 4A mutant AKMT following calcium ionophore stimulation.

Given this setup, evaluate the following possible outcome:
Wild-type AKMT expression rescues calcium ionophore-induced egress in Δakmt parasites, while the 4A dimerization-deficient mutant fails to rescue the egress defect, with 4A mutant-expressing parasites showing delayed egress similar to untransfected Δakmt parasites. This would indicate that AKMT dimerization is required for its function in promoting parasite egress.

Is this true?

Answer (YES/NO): NO